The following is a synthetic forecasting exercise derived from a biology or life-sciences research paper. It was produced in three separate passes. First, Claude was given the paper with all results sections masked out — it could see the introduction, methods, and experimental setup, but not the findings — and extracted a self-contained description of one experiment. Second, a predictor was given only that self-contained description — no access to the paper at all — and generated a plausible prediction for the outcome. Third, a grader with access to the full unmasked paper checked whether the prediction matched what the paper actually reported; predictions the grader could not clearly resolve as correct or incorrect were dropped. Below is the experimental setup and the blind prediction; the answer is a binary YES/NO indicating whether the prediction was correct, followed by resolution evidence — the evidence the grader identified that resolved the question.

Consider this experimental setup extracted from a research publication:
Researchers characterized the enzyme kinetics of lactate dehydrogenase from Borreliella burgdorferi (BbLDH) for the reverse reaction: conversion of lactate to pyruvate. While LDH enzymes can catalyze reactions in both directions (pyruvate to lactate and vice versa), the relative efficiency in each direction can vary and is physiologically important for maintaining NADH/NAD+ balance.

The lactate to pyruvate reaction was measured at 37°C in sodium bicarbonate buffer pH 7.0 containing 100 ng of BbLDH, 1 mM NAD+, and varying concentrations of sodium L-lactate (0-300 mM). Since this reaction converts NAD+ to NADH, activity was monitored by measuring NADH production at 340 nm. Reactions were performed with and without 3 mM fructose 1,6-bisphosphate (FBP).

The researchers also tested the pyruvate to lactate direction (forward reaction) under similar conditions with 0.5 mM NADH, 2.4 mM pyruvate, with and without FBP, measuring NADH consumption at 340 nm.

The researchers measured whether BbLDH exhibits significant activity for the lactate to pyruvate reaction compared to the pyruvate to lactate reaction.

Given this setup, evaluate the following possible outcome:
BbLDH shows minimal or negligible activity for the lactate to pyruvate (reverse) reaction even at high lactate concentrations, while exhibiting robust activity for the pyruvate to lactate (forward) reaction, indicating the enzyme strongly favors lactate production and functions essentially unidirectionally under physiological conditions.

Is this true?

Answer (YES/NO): NO